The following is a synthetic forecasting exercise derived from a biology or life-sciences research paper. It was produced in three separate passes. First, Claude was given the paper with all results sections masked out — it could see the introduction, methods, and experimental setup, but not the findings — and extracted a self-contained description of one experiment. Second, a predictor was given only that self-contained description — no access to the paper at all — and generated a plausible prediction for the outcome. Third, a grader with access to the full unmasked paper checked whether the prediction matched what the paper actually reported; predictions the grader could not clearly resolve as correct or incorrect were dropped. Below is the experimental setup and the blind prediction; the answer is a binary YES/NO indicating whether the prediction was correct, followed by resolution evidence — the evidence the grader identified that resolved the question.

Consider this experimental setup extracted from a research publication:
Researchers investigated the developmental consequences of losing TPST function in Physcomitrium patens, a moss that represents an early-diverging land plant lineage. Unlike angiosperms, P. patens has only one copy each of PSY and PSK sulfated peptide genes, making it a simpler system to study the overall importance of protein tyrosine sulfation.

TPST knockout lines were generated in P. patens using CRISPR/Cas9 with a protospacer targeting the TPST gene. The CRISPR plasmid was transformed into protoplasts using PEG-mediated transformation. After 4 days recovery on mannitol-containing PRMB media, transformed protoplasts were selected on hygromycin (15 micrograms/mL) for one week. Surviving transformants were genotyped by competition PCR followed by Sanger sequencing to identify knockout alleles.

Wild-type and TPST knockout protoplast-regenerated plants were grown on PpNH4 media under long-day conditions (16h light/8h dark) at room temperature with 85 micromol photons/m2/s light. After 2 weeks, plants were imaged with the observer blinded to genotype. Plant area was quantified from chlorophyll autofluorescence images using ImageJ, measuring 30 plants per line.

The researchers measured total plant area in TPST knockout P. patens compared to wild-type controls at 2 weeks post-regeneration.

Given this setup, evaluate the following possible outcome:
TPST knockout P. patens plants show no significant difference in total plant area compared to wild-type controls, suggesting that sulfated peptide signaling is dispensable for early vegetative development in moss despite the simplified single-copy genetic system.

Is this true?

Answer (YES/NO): NO